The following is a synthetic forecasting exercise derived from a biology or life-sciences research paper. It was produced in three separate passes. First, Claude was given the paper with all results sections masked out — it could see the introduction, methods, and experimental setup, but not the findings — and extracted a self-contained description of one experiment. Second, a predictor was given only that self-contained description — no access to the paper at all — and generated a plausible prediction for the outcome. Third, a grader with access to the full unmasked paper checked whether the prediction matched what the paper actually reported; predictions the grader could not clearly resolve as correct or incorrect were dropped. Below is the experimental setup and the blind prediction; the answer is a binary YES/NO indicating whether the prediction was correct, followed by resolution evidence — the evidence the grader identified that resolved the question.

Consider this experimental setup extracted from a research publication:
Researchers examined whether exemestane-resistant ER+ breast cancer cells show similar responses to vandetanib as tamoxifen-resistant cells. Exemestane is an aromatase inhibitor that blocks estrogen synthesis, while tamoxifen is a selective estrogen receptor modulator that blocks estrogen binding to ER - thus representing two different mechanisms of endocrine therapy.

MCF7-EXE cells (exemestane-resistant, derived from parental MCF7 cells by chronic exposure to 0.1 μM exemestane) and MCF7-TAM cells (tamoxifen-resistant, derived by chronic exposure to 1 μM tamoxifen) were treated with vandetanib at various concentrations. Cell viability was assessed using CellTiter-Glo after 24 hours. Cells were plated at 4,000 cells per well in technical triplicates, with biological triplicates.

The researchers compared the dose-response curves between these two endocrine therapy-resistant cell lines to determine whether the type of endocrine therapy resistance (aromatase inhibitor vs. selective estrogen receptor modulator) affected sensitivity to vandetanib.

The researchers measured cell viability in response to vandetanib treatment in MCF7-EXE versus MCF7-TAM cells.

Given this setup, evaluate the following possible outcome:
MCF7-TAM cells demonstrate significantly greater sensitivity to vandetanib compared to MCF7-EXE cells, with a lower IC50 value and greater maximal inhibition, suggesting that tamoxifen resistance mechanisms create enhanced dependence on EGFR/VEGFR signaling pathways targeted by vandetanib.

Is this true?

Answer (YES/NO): NO